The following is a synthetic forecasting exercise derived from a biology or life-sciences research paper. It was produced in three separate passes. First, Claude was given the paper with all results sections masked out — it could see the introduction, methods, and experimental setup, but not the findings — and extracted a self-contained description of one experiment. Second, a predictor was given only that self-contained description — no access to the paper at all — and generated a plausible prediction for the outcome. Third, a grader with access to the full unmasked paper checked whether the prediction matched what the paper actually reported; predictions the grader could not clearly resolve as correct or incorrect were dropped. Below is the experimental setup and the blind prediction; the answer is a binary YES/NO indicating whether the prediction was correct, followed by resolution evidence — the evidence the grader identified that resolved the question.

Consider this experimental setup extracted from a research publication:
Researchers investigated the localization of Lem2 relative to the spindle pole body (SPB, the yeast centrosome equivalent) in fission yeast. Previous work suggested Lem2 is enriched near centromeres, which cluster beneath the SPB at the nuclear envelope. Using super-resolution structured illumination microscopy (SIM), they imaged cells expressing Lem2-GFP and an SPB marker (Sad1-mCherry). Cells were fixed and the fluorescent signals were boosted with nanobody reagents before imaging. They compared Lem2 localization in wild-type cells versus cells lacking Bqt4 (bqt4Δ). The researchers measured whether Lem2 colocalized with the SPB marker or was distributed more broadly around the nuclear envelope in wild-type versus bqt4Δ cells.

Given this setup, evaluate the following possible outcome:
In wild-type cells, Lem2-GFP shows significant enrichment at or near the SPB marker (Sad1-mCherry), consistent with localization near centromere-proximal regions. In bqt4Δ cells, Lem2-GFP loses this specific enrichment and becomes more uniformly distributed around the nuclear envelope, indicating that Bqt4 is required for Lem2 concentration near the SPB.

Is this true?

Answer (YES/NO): NO